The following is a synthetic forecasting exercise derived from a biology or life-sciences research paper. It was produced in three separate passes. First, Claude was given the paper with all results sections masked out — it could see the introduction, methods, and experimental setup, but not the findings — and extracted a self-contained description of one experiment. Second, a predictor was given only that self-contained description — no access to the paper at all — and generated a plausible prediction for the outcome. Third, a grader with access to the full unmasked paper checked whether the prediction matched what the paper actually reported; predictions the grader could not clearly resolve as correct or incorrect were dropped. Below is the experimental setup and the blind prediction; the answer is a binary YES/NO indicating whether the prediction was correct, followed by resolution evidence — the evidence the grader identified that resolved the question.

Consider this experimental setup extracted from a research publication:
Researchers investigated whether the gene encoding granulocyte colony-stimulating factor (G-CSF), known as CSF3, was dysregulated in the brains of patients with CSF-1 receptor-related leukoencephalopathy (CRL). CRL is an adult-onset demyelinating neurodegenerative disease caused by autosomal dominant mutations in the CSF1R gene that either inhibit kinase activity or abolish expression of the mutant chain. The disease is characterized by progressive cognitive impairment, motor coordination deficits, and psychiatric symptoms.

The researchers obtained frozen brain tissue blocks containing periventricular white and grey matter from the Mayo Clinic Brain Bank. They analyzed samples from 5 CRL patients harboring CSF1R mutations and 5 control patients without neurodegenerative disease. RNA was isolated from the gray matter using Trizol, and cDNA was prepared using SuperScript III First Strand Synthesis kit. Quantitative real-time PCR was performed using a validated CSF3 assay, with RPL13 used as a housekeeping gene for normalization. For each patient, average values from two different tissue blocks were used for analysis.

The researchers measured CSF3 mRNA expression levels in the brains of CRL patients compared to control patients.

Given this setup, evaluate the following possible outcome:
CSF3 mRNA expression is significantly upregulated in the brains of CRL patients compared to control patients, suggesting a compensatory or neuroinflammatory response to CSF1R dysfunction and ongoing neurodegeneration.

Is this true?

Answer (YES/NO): YES